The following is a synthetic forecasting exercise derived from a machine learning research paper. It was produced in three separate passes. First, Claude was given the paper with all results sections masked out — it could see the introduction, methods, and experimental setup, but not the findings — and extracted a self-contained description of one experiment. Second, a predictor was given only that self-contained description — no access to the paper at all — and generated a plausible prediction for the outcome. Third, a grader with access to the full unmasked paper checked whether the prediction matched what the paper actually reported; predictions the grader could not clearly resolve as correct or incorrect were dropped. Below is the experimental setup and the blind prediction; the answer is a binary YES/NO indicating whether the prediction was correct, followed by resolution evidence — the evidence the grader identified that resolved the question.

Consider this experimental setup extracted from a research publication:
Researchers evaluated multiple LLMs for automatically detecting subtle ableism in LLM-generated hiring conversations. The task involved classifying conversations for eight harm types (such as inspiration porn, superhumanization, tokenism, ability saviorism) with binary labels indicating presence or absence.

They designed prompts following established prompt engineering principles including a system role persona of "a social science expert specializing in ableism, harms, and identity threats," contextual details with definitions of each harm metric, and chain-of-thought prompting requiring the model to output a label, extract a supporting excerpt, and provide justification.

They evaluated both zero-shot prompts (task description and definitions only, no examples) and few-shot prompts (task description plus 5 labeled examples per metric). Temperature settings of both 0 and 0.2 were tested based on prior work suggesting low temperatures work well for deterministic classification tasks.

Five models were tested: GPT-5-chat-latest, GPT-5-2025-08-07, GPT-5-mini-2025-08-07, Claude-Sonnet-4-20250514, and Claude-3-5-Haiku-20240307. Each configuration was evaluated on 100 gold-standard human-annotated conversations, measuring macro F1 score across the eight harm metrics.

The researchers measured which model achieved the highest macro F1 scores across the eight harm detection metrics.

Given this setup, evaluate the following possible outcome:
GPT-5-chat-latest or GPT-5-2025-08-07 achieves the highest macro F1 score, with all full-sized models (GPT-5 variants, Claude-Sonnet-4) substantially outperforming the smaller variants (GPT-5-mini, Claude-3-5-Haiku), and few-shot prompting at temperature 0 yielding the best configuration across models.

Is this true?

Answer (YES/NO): NO